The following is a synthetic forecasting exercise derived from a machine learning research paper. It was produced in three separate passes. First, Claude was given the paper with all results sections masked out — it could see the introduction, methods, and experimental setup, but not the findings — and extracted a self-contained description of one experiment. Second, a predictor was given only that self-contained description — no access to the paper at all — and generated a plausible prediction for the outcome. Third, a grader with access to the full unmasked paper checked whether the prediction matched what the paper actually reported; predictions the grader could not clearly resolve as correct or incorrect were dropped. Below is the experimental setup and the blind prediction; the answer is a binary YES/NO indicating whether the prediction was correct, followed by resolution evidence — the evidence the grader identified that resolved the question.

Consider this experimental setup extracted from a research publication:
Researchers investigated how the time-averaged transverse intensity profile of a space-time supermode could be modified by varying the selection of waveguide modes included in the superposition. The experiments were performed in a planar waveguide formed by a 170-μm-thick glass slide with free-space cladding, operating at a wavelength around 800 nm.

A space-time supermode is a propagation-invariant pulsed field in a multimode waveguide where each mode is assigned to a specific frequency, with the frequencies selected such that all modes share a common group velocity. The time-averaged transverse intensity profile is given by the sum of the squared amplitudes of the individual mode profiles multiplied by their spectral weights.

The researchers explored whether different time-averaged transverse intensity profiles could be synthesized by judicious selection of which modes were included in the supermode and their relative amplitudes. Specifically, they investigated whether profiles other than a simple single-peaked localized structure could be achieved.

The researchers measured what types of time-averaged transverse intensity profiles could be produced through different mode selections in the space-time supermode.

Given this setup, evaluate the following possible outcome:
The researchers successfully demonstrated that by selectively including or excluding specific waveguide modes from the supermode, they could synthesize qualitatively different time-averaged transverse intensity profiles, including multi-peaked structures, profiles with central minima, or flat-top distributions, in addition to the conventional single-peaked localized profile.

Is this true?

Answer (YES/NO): YES